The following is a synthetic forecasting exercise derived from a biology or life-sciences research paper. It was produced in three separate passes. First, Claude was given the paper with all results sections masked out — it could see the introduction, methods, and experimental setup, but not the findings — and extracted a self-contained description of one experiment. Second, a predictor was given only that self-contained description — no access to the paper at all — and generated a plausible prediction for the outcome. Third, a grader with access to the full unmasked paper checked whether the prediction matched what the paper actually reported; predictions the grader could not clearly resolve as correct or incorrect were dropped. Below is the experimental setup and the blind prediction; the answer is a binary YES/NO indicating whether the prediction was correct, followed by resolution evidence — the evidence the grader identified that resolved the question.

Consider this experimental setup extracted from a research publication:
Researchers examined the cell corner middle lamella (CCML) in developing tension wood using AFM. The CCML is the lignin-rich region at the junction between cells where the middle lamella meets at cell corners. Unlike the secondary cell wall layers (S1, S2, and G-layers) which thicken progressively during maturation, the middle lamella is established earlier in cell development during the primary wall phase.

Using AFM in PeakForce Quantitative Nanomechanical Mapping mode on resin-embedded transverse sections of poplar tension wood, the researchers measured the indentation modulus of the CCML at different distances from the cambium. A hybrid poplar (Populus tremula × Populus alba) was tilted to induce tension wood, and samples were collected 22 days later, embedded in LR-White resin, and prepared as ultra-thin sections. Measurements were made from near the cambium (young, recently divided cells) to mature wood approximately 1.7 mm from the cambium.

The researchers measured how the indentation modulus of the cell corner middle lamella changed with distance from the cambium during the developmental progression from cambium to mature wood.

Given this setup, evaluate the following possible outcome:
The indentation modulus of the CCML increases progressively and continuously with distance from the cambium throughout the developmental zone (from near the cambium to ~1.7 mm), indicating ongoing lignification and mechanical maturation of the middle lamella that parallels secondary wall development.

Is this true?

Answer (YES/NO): NO